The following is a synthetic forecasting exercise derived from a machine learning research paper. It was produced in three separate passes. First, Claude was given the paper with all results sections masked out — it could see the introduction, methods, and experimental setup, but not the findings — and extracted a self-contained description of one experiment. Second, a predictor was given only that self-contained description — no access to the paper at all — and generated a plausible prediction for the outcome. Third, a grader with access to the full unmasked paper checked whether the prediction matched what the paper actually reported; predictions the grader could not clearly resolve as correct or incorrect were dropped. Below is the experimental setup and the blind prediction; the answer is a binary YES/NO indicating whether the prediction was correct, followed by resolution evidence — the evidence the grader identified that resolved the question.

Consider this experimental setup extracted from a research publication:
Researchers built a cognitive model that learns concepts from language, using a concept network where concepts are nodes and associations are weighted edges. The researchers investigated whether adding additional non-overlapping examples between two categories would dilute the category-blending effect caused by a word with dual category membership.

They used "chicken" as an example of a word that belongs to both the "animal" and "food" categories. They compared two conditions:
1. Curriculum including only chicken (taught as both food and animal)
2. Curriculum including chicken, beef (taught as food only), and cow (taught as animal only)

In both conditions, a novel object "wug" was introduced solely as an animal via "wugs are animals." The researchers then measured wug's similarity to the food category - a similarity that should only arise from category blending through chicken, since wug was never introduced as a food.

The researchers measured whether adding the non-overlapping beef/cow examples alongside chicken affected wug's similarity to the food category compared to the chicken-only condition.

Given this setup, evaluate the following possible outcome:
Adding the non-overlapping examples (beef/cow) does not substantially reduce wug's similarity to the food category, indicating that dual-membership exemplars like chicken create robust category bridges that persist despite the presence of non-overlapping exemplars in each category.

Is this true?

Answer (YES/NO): NO